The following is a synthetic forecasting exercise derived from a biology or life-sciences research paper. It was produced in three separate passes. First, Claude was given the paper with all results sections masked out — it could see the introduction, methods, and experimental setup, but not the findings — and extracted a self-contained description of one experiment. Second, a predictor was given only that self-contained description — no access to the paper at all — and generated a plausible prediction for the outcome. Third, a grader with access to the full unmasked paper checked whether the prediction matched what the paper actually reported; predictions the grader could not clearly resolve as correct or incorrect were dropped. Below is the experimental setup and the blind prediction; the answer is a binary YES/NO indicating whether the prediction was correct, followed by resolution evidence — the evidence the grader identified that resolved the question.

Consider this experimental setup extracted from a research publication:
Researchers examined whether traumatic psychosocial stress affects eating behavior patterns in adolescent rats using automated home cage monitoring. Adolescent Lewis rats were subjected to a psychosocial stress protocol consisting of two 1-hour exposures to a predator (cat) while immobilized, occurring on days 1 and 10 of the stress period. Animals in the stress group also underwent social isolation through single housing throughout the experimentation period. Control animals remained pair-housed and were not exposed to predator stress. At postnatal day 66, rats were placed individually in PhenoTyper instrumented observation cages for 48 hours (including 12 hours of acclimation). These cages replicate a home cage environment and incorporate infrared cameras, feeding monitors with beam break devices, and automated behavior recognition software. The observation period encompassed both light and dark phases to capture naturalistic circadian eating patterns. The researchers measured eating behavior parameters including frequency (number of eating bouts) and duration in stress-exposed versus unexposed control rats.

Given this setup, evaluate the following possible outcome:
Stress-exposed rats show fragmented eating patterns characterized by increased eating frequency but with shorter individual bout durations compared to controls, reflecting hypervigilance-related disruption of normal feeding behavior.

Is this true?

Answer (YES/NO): NO